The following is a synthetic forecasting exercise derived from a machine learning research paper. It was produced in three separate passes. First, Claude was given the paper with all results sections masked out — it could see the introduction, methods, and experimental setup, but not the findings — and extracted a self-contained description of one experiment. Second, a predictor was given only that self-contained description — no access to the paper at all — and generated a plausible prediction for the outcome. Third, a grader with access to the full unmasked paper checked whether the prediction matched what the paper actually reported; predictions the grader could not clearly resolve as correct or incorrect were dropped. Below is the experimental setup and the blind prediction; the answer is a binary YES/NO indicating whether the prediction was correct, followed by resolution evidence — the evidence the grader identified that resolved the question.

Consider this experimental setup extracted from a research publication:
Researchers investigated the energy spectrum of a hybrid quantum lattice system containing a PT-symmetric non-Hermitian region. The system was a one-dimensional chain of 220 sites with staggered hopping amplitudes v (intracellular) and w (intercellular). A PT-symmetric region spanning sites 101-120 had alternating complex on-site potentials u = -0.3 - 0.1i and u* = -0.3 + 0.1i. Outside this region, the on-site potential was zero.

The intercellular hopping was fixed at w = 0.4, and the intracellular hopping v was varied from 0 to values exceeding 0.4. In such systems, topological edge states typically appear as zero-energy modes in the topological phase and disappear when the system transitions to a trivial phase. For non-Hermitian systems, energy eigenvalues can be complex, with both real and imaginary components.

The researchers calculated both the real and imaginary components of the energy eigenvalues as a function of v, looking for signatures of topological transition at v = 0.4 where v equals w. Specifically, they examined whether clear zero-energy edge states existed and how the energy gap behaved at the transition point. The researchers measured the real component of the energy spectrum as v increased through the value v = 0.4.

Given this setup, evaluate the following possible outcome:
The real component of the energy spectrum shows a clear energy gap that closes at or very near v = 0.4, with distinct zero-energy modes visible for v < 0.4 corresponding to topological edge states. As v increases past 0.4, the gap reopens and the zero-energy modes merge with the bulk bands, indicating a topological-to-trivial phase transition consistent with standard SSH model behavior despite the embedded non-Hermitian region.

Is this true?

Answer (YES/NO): YES